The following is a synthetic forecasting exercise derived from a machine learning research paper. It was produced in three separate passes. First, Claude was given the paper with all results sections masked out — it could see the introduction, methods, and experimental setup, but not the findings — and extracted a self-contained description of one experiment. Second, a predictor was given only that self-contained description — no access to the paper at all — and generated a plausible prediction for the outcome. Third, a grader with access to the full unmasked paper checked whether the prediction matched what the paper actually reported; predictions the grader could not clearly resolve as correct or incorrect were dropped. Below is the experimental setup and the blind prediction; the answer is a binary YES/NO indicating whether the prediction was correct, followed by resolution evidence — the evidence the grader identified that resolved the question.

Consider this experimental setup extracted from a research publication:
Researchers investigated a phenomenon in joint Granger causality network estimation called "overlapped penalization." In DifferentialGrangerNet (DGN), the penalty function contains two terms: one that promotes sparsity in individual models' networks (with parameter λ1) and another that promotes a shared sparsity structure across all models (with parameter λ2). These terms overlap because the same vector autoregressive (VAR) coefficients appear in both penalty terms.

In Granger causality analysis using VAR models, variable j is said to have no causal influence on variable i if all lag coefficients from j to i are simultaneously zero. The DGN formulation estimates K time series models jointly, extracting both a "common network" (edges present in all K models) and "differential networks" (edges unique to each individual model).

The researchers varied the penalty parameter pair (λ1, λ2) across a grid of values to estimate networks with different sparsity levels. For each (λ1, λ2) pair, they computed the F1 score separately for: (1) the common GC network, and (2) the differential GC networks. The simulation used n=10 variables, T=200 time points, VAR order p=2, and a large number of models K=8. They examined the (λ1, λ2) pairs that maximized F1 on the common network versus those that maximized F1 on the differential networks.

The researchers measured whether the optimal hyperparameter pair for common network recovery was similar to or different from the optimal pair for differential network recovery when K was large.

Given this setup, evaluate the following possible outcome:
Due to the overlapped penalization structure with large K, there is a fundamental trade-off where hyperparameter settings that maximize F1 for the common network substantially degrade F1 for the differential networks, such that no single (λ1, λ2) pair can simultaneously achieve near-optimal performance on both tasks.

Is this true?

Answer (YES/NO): YES